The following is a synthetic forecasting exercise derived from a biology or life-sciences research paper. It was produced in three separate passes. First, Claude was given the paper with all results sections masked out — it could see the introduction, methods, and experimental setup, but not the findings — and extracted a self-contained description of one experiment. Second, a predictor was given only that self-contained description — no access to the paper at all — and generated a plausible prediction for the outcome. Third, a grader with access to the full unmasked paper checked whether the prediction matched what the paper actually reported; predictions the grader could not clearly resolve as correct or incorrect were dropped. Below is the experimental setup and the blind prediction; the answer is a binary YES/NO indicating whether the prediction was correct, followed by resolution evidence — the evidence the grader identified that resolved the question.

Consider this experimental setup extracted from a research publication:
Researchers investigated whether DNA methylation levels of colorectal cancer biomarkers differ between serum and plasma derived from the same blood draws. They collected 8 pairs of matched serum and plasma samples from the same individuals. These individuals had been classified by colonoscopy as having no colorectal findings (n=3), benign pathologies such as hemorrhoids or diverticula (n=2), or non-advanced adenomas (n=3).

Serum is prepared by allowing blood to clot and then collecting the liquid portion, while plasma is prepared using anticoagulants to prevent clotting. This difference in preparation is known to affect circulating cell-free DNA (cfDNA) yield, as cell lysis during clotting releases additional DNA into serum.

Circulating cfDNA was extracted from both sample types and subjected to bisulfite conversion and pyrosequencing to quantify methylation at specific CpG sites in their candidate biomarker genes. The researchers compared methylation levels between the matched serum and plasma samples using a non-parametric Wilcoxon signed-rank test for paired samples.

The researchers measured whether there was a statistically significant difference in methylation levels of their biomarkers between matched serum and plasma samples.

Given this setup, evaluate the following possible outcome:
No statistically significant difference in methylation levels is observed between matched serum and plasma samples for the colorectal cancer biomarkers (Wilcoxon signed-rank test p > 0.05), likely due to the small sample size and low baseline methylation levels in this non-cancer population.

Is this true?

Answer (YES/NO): YES